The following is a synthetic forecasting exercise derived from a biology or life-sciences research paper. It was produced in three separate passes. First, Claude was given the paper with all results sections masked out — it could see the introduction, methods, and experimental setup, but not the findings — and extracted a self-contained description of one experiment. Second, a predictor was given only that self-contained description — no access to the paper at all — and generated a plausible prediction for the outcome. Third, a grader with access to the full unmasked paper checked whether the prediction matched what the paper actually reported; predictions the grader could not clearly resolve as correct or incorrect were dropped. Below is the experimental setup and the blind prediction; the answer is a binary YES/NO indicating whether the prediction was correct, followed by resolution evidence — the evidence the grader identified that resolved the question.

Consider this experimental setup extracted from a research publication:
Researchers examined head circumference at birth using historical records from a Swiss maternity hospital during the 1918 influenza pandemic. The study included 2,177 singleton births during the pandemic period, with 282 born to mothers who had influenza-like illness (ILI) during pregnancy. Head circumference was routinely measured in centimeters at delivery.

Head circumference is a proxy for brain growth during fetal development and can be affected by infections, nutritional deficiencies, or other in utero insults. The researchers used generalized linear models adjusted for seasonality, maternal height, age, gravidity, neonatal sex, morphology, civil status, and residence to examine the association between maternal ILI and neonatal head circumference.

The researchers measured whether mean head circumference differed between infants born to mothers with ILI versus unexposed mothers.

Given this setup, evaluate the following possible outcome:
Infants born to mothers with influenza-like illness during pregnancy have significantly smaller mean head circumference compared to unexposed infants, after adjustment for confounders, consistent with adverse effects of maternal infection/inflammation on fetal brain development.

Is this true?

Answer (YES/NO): NO